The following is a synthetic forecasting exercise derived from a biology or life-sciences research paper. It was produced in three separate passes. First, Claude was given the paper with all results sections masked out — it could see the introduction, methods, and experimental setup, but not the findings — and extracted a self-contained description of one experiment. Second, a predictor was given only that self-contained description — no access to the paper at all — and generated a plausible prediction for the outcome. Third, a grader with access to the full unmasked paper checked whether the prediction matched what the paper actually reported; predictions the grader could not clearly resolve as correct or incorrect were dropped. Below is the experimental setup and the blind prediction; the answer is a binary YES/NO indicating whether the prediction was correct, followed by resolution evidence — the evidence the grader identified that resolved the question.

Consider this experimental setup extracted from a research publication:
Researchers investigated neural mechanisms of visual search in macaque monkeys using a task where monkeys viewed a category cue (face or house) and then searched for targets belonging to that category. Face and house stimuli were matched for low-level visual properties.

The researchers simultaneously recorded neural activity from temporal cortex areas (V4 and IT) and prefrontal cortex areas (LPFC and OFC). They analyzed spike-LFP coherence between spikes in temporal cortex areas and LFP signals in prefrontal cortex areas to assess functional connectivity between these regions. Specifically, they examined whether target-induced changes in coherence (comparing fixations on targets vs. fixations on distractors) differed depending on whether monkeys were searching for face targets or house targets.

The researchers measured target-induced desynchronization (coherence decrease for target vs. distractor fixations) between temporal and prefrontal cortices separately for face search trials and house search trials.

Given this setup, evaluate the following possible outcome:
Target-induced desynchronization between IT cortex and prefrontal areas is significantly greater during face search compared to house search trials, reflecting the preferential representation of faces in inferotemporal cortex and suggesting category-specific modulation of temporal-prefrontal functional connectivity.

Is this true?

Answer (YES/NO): YES